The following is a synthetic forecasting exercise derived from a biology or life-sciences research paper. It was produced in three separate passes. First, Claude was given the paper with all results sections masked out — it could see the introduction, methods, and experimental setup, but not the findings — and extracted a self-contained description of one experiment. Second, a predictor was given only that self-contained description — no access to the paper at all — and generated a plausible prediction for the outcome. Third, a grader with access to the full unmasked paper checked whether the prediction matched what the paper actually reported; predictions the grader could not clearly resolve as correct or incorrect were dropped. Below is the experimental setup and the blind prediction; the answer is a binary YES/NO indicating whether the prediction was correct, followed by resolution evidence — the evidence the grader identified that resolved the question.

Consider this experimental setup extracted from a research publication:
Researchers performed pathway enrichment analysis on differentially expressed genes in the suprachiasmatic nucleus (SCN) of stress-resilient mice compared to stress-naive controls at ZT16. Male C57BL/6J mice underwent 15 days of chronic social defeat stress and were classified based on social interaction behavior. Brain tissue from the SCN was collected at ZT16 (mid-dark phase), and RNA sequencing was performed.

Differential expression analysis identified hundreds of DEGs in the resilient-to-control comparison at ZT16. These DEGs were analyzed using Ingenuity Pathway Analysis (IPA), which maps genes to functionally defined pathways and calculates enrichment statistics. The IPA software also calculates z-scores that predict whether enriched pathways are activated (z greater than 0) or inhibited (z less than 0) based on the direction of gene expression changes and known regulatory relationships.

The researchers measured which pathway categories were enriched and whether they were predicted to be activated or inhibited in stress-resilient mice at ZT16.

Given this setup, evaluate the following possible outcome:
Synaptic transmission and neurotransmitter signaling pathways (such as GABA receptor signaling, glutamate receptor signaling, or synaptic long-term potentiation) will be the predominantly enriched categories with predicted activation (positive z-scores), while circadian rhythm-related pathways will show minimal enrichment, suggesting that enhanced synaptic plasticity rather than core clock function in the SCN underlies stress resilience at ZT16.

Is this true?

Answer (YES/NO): NO